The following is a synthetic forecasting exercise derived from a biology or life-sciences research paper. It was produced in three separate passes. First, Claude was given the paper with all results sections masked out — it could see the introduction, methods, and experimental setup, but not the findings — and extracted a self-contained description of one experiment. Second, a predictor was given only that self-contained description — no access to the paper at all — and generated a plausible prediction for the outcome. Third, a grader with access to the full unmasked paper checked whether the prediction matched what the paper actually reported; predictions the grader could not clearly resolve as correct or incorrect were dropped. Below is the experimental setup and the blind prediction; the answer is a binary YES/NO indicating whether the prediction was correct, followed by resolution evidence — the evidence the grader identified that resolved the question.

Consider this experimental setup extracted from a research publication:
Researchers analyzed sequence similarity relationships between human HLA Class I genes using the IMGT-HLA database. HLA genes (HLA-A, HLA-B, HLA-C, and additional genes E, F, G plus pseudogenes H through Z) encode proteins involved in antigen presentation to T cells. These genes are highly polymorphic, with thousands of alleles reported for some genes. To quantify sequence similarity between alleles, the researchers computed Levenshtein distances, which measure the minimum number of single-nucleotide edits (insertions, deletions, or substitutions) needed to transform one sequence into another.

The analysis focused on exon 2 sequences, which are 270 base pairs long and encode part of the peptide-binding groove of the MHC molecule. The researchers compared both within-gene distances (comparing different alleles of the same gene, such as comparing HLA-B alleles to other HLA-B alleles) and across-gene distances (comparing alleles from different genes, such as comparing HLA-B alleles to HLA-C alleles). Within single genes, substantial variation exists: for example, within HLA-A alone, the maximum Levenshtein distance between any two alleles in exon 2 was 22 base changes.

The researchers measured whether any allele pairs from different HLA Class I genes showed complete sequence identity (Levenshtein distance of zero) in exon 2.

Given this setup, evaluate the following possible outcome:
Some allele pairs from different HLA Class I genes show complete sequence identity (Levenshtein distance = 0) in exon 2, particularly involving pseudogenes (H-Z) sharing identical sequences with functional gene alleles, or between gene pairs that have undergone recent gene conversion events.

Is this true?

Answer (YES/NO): NO